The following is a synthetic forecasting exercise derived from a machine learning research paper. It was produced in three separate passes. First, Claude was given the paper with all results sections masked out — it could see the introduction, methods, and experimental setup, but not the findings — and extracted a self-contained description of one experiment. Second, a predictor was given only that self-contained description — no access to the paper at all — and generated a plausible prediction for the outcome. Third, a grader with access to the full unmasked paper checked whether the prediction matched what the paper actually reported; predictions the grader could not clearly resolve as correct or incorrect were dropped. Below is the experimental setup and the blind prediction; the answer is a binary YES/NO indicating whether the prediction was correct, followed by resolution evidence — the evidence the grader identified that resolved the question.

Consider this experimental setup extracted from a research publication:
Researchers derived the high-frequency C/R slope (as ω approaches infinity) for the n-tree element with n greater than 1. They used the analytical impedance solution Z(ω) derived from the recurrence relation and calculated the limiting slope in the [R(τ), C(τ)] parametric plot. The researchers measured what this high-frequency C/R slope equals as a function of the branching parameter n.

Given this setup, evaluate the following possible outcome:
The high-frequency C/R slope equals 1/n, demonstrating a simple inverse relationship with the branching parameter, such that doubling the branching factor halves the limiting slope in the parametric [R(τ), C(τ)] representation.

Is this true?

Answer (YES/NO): NO